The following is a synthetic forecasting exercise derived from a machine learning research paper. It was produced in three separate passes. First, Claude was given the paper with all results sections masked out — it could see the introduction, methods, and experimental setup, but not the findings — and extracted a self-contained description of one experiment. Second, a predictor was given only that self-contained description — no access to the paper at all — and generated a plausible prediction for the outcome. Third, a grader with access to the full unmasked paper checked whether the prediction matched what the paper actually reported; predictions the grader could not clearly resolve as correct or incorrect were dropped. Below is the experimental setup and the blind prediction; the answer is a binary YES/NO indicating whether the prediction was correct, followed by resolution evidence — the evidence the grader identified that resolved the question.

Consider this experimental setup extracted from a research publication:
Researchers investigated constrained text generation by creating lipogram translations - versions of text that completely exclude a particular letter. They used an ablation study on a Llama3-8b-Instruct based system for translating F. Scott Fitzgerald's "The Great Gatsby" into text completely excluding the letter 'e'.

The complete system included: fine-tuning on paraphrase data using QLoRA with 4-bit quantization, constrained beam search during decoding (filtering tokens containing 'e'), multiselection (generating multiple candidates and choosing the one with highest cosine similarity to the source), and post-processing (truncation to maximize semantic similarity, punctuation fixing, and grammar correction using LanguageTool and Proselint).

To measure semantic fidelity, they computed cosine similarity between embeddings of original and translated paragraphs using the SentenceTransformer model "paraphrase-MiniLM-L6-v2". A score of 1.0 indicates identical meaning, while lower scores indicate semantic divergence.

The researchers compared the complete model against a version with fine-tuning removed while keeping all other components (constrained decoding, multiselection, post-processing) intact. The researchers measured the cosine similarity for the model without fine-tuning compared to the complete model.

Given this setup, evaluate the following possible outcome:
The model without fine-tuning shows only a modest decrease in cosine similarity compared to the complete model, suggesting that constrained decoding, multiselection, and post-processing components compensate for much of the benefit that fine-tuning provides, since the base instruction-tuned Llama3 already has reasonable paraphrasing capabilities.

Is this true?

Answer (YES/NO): NO